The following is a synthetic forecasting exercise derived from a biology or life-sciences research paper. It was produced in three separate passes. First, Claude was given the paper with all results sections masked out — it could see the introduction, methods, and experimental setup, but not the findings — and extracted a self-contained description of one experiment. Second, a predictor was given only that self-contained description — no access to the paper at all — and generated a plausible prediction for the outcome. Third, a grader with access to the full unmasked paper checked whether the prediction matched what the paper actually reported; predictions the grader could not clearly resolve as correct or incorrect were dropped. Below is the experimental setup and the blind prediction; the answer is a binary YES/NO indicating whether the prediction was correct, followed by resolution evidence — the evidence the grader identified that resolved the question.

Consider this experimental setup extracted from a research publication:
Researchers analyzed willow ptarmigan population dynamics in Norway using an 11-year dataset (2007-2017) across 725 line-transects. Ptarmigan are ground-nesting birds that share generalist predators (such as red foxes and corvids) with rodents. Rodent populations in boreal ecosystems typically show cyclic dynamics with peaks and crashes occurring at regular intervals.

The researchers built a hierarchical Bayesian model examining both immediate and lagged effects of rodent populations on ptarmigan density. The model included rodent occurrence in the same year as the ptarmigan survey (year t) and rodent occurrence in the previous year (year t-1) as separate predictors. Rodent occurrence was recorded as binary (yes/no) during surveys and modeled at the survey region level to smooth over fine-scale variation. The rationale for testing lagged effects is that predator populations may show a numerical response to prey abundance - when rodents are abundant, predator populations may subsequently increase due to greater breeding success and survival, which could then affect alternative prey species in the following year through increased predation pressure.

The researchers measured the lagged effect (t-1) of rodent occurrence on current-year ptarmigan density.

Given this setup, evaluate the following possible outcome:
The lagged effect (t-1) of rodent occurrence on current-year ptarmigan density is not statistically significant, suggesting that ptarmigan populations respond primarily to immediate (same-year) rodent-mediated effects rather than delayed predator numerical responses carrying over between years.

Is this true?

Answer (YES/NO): NO